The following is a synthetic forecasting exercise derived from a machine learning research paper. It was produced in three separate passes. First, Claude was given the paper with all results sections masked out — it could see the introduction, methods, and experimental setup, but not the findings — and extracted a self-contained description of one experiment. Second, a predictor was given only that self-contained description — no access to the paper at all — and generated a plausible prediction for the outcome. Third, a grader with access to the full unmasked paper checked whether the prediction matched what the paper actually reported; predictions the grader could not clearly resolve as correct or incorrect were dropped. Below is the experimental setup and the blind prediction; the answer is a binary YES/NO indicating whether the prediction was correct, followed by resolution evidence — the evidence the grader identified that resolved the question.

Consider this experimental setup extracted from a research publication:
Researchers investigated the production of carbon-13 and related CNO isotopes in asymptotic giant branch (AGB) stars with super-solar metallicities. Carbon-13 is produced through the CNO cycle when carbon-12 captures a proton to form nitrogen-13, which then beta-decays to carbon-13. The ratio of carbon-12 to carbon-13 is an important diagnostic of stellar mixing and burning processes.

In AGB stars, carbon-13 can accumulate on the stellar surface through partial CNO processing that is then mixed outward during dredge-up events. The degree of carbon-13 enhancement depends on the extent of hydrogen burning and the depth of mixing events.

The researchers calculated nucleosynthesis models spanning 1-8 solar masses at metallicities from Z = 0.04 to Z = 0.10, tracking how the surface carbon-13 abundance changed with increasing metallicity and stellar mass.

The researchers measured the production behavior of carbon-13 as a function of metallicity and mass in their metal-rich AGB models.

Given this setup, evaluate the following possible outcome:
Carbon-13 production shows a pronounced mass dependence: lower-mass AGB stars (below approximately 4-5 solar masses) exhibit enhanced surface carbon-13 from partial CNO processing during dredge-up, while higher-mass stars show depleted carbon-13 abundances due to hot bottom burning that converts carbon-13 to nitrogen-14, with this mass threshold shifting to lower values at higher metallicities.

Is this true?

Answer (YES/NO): NO